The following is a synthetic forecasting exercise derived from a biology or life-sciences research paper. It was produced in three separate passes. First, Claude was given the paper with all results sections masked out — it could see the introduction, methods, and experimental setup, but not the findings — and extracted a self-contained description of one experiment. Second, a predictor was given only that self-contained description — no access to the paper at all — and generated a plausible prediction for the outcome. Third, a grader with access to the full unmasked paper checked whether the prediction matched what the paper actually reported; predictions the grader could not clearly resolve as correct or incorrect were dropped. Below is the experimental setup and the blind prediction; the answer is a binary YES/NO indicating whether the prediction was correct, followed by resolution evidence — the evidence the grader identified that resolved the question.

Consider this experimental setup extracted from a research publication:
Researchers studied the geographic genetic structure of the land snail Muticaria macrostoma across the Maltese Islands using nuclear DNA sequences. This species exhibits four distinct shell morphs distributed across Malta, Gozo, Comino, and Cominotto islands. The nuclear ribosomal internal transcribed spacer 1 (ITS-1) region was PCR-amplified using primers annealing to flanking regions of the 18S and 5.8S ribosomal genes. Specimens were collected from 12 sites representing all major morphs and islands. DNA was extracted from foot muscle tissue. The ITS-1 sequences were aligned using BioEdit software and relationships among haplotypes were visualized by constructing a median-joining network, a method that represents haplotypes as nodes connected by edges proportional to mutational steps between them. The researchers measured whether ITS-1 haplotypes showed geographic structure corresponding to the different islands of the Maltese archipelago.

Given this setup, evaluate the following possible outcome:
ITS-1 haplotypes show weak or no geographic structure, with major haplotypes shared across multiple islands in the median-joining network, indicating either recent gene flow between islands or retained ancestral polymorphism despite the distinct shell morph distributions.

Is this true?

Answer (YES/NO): YES